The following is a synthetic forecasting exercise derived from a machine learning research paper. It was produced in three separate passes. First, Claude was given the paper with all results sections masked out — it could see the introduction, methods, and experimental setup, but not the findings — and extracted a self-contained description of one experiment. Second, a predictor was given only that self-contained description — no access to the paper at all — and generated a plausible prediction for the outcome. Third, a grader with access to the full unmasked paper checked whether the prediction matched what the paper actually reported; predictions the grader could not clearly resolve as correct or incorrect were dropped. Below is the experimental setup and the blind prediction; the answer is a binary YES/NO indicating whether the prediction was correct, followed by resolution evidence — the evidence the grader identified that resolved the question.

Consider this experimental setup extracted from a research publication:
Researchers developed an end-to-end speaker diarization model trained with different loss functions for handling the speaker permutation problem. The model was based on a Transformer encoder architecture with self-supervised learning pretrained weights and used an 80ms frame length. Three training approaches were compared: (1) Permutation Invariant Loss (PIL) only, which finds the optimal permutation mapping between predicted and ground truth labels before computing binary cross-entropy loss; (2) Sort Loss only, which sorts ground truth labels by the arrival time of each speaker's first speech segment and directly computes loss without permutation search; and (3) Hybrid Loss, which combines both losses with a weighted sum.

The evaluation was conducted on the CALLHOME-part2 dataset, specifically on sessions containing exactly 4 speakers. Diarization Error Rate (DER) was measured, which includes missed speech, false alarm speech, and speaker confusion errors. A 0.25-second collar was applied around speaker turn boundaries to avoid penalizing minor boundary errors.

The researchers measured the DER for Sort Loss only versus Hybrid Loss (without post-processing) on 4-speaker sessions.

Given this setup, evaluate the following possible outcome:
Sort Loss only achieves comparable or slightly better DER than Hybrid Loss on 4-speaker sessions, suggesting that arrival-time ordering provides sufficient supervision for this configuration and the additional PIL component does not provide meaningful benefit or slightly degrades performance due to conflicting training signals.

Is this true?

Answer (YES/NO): NO